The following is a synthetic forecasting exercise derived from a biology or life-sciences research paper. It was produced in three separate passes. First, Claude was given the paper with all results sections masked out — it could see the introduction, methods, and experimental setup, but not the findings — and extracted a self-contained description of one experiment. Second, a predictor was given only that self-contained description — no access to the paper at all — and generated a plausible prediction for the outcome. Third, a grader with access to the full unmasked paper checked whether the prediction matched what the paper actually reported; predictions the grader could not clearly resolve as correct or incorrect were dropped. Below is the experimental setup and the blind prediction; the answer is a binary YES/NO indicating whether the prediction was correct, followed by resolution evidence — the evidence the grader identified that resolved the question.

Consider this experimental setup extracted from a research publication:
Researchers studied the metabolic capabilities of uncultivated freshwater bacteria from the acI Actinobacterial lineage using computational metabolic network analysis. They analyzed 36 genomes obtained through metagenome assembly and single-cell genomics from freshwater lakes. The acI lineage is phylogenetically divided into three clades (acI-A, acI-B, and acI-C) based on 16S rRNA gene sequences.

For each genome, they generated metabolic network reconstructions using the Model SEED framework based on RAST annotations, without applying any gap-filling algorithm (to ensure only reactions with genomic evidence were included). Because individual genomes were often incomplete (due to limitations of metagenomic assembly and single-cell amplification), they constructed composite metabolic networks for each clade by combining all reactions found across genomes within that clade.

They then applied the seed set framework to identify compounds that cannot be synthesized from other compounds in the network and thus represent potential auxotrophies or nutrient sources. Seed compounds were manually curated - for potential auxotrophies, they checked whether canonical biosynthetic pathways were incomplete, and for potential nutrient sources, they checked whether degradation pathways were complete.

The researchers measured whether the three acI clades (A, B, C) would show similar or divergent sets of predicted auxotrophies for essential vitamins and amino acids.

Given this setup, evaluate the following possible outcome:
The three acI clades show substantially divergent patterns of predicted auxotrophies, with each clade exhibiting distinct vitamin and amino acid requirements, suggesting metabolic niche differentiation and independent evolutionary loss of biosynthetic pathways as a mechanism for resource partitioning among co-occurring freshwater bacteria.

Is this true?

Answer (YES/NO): NO